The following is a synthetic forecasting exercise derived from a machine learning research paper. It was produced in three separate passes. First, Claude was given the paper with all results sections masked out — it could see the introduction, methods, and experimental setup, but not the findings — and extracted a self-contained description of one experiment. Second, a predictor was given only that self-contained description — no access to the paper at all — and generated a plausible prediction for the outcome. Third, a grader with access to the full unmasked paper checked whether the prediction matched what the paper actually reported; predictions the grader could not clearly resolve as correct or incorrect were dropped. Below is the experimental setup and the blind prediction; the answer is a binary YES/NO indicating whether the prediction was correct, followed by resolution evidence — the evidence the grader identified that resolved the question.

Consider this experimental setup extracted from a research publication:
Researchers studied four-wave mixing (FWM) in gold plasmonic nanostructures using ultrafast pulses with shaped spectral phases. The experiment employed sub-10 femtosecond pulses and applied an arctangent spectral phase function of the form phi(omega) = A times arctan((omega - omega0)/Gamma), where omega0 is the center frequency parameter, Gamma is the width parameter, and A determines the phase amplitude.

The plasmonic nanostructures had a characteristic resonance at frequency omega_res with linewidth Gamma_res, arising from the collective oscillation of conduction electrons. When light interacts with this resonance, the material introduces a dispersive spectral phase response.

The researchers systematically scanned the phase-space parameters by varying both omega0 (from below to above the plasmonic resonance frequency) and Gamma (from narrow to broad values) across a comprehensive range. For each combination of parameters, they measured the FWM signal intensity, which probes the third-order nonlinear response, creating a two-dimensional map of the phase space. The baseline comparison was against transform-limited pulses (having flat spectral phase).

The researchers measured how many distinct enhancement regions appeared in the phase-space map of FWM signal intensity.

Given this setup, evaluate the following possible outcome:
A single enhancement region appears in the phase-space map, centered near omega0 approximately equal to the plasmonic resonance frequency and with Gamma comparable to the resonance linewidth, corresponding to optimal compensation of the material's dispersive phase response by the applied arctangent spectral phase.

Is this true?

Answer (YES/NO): NO